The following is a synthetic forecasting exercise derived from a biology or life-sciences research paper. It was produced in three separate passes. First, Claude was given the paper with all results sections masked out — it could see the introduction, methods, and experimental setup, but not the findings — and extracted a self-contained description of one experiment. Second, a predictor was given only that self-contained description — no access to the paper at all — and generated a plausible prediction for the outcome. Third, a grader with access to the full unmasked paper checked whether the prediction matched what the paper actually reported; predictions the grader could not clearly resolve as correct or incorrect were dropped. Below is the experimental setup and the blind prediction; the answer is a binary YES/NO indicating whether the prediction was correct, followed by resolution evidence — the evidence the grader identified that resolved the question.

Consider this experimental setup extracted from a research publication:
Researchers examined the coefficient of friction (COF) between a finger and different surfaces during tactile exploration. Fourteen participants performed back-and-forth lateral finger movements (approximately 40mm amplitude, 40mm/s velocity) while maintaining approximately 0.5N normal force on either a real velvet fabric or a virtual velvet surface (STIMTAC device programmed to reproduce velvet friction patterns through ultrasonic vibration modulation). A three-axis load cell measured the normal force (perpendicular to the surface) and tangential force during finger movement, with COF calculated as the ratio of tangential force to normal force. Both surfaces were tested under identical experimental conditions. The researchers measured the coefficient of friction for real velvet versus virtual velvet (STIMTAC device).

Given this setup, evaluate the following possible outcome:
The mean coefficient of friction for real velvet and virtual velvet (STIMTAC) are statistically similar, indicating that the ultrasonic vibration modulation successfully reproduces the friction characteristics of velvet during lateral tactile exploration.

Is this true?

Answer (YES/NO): NO